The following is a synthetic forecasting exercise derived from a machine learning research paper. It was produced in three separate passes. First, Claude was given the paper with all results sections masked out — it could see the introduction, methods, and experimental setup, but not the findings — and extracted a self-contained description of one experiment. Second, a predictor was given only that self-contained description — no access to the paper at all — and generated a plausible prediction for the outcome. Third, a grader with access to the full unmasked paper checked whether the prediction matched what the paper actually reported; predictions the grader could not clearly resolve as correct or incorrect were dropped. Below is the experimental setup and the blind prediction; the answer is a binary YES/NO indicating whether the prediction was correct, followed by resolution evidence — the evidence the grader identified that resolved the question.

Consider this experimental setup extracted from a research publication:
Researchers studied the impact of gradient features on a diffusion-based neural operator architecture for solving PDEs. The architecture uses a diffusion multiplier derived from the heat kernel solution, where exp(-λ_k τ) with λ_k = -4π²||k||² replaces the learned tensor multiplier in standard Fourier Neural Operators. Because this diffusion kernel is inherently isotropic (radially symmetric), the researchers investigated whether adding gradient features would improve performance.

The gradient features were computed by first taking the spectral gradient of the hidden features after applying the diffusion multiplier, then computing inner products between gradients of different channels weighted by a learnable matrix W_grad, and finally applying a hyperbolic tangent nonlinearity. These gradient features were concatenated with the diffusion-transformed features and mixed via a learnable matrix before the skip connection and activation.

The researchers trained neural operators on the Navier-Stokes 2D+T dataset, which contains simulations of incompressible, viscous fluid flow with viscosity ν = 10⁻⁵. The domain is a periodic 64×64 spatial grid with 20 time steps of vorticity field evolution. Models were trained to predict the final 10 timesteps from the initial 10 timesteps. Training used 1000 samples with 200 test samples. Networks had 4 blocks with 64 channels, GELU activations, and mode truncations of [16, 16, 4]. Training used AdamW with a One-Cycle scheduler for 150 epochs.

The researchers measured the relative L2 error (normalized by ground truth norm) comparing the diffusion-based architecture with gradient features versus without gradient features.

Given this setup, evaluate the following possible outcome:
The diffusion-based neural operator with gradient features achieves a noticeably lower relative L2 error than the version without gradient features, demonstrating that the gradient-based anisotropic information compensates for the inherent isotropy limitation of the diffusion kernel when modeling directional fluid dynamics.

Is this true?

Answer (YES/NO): YES